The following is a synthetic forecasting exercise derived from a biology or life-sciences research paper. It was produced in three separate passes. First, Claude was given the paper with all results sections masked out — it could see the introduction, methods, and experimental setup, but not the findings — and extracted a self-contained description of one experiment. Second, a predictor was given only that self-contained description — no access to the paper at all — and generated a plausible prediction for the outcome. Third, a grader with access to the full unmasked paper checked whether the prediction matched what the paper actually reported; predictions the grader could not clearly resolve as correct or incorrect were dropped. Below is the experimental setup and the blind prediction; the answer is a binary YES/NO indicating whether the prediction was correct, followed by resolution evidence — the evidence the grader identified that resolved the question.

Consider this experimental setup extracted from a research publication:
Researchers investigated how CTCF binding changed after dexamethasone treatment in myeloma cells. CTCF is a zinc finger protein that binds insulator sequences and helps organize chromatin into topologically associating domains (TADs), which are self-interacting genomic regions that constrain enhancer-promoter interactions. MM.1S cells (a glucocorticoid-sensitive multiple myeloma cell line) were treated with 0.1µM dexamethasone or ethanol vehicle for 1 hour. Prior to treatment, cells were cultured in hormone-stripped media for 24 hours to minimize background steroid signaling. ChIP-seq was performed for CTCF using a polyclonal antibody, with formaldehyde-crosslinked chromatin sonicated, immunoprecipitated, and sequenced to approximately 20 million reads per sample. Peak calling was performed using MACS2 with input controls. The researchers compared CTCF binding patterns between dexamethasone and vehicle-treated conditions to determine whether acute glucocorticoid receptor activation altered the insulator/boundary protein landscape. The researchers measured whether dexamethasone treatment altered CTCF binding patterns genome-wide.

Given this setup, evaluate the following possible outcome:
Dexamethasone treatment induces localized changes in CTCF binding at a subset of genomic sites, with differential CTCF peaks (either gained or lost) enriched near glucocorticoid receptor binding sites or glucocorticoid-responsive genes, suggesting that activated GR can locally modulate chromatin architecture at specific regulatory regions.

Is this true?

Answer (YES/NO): NO